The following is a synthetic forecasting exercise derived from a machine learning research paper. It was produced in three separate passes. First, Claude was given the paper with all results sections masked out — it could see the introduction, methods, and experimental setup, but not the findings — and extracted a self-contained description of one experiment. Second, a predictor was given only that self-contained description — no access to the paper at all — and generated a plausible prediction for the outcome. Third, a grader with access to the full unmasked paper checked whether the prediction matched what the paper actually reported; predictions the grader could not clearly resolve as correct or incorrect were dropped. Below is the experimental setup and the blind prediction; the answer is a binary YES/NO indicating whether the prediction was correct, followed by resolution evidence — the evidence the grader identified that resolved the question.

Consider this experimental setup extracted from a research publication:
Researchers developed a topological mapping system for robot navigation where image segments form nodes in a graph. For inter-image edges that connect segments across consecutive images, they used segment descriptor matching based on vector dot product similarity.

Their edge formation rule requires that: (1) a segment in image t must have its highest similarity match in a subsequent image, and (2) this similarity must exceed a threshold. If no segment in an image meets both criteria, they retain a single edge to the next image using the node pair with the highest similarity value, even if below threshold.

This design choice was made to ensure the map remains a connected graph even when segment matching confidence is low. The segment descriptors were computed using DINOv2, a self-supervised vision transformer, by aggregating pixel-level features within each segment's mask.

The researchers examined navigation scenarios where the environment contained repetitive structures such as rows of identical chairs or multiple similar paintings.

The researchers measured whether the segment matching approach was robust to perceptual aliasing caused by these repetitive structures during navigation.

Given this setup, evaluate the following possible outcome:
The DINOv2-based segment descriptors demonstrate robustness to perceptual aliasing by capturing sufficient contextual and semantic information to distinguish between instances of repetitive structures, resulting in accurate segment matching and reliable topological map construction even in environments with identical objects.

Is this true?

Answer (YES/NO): NO